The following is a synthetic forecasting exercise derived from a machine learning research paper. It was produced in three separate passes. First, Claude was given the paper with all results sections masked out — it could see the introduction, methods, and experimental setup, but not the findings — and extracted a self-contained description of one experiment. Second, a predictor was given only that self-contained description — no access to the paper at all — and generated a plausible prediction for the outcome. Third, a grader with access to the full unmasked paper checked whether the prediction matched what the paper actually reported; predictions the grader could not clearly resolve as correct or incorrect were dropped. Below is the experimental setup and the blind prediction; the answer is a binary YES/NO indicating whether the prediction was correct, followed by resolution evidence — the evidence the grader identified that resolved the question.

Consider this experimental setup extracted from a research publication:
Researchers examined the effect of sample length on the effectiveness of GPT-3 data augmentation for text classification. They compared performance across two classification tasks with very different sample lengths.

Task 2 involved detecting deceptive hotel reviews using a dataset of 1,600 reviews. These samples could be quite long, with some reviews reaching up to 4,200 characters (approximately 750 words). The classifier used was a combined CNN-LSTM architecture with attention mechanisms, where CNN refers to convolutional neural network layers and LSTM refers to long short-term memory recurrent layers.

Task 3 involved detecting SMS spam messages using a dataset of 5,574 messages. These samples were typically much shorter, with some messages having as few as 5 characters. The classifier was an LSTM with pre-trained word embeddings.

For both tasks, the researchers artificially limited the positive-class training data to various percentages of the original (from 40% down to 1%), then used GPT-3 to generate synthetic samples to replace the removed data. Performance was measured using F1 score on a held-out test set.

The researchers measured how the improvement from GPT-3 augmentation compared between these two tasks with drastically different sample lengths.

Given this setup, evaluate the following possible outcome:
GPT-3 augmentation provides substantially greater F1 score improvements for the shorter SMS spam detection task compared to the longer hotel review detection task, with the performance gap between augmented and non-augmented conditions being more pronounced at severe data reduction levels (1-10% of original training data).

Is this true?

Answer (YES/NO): NO